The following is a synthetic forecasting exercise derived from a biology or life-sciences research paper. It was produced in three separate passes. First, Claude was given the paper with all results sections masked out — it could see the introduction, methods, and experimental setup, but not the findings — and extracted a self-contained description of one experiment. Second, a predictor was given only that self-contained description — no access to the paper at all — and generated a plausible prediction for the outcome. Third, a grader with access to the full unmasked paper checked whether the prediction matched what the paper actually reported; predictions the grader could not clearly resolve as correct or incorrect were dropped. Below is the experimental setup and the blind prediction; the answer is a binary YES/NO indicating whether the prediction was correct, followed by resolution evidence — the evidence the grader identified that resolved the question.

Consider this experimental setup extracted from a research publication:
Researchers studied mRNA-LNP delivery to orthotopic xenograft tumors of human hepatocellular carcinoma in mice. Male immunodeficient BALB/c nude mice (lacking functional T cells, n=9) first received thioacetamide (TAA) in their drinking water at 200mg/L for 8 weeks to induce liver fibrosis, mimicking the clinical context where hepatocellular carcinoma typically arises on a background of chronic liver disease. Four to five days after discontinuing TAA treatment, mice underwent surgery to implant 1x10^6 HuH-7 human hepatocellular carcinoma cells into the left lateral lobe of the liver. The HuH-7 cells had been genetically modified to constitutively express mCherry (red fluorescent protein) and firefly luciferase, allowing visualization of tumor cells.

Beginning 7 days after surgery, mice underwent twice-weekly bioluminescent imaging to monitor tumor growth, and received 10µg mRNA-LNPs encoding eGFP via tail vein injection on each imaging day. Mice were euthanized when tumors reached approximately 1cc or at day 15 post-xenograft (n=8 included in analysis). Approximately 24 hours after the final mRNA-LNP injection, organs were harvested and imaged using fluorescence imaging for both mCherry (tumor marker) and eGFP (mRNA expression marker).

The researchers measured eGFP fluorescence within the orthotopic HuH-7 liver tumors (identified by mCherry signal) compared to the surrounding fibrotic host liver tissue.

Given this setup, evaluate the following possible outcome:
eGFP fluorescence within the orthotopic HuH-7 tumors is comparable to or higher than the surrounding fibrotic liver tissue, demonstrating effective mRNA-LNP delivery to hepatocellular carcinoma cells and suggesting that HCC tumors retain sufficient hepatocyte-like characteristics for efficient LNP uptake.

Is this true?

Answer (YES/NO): YES